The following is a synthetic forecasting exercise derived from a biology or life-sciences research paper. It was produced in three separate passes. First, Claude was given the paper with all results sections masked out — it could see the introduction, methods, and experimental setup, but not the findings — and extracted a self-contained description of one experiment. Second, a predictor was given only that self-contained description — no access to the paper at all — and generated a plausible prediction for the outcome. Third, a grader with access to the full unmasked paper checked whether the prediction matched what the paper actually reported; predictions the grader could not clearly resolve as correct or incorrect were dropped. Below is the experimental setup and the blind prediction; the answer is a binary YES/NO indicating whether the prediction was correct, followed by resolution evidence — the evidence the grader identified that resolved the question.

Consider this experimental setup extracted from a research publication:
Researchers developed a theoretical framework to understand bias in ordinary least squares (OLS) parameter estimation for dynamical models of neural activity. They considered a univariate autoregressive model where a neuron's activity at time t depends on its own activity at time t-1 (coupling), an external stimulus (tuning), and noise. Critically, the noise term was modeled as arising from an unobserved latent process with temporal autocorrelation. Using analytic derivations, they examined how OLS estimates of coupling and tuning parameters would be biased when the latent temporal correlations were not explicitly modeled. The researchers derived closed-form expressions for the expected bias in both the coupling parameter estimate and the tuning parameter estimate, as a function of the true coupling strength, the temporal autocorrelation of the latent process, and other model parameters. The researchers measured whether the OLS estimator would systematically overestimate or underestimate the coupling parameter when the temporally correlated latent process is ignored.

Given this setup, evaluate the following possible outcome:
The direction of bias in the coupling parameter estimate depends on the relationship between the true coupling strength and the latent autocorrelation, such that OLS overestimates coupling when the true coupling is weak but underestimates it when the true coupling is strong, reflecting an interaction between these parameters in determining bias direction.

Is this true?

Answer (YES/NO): NO